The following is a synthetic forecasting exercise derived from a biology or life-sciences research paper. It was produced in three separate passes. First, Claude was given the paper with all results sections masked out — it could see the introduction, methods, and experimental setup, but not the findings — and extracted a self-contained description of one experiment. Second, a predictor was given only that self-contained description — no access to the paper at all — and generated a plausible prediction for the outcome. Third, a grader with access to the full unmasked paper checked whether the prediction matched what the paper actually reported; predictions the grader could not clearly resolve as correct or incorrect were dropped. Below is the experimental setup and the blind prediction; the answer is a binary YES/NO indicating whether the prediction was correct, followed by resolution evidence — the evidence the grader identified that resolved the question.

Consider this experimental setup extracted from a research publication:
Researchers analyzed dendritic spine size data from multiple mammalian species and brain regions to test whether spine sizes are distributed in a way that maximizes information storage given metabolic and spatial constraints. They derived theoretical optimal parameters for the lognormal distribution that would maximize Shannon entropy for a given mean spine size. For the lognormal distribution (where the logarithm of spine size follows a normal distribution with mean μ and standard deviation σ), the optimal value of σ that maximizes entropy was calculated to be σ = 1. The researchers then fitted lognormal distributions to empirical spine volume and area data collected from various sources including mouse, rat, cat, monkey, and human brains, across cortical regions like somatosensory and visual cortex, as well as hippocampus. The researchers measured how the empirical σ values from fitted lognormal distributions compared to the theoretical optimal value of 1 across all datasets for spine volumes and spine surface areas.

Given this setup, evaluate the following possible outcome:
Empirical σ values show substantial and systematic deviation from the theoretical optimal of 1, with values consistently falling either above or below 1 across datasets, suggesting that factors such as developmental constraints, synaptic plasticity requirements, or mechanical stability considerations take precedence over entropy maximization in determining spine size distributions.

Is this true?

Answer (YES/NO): NO